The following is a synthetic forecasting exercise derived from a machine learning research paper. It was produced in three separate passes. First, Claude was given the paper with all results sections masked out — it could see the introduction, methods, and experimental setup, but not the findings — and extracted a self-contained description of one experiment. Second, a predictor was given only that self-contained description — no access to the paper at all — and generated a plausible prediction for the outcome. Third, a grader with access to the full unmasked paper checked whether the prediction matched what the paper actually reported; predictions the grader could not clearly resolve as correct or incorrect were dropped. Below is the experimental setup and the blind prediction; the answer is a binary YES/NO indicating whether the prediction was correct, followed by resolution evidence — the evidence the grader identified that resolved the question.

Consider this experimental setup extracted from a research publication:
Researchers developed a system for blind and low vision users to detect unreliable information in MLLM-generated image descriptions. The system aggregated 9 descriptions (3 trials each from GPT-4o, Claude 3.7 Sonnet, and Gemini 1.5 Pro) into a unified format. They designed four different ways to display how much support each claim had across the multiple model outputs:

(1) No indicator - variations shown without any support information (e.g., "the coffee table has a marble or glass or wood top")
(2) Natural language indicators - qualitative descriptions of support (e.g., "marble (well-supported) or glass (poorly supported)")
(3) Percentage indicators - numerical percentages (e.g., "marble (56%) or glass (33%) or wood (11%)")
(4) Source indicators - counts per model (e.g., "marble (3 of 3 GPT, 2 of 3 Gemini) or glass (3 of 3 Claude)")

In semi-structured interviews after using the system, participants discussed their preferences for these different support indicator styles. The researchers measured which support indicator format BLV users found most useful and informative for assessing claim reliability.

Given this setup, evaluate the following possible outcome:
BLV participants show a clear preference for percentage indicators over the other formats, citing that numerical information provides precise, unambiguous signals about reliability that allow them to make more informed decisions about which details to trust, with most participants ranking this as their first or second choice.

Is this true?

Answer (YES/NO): NO